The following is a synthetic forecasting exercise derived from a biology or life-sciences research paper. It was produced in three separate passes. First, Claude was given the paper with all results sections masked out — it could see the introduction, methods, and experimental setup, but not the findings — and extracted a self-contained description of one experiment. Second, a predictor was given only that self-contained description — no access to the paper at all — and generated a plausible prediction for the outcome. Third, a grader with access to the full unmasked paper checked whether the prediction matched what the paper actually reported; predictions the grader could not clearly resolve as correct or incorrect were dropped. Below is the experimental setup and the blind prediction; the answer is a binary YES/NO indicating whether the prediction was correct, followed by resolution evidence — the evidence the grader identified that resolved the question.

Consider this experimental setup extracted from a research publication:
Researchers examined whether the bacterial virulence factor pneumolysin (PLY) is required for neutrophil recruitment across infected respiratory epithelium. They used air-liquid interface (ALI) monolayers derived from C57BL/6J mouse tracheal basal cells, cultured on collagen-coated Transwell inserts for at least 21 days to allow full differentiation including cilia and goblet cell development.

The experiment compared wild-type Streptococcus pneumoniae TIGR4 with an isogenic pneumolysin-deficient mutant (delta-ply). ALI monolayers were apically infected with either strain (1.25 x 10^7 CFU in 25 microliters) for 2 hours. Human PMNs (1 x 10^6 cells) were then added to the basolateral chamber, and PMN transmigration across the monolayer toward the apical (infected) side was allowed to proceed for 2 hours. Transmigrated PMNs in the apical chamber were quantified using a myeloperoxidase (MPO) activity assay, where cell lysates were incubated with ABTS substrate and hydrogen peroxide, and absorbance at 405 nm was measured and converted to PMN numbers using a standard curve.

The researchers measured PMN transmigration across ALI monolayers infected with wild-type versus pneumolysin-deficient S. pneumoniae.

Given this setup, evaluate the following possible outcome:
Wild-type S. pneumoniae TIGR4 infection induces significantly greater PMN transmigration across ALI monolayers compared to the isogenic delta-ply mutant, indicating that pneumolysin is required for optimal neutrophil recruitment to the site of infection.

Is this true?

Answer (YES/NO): YES